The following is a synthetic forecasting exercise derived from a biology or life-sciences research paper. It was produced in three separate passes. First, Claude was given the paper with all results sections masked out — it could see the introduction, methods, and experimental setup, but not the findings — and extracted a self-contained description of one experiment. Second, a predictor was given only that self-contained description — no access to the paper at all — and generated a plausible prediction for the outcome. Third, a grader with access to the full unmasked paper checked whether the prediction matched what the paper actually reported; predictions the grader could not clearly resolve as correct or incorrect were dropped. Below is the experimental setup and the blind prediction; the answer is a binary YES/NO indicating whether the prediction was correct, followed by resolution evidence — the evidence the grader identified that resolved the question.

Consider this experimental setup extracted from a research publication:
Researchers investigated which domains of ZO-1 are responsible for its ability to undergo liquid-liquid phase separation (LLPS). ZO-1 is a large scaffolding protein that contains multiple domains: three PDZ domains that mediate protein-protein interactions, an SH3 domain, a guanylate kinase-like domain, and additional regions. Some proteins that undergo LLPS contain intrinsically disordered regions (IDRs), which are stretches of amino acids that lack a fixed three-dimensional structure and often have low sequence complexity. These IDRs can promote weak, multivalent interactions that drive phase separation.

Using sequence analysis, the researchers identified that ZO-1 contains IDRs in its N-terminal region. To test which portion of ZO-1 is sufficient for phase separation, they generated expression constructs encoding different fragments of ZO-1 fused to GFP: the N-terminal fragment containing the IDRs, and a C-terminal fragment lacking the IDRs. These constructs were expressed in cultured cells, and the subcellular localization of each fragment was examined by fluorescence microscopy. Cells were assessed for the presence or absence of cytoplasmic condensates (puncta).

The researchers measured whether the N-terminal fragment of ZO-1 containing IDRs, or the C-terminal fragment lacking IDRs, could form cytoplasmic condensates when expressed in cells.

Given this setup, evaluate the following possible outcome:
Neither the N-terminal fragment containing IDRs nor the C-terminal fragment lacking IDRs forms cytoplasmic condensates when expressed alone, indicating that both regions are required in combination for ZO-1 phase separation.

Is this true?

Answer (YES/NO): NO